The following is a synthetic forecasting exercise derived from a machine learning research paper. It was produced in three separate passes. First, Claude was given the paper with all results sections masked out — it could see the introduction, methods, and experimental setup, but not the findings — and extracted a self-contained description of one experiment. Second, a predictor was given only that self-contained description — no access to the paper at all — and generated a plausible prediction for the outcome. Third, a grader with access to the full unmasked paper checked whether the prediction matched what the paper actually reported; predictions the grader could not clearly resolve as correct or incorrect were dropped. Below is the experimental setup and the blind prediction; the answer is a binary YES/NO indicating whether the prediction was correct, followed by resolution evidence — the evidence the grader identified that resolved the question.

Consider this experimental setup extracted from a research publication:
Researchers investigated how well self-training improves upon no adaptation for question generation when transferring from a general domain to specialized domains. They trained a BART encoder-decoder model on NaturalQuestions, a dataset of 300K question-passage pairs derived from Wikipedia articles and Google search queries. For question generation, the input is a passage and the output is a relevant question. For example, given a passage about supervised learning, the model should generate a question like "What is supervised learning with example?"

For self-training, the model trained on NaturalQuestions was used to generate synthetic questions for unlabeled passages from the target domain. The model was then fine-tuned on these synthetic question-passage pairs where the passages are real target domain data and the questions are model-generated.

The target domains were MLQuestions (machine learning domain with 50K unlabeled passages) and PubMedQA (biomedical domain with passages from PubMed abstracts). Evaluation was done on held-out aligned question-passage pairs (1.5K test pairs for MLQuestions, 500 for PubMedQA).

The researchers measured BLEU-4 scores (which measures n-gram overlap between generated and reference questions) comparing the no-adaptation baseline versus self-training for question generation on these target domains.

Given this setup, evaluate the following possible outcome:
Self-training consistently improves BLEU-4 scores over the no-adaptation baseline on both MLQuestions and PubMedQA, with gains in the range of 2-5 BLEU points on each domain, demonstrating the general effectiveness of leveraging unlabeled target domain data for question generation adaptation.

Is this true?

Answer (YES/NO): NO